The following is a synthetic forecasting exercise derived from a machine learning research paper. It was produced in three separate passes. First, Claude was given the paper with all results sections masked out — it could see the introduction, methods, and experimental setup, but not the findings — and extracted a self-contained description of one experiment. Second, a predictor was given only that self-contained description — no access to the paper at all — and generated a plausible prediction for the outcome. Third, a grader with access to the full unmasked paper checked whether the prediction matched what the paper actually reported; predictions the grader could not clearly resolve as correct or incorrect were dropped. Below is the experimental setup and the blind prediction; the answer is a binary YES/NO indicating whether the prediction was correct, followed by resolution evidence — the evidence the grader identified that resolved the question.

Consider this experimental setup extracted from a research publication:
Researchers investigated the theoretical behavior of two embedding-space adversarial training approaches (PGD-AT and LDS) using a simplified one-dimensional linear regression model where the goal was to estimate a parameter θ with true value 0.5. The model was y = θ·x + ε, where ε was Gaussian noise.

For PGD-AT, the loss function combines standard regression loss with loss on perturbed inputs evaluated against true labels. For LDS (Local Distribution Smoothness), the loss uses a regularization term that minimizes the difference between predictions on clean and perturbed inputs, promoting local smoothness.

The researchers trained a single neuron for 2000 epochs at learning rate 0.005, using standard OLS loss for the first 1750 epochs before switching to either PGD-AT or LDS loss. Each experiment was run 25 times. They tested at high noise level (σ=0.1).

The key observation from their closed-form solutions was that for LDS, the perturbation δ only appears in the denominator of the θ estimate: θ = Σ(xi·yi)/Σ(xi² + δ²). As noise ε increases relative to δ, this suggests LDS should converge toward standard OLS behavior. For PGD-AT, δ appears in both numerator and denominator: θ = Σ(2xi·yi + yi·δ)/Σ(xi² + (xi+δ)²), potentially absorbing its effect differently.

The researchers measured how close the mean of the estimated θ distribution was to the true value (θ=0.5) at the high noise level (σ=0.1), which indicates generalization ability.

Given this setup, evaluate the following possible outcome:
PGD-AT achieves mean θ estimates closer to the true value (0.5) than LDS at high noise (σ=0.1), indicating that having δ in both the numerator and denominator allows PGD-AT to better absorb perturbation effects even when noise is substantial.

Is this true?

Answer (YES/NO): NO